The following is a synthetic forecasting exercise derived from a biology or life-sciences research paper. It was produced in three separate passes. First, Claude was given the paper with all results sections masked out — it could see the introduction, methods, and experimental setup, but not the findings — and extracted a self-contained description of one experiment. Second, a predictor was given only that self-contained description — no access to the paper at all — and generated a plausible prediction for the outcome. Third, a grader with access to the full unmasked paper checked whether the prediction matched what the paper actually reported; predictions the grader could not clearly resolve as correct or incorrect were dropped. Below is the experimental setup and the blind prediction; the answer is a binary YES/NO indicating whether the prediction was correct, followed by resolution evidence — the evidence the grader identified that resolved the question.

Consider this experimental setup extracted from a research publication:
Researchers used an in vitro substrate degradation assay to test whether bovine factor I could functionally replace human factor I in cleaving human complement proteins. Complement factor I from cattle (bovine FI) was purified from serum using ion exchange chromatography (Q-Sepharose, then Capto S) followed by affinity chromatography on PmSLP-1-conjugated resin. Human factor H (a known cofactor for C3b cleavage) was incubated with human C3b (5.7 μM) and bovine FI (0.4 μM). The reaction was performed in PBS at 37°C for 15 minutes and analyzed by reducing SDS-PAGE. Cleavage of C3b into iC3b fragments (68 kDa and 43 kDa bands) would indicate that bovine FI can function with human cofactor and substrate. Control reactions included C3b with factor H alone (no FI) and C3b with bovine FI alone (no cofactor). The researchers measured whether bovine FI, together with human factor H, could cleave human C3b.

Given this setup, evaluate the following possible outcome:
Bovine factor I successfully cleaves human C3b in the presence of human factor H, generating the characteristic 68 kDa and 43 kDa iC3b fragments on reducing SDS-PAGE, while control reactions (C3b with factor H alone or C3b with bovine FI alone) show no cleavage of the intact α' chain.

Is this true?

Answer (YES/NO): NO